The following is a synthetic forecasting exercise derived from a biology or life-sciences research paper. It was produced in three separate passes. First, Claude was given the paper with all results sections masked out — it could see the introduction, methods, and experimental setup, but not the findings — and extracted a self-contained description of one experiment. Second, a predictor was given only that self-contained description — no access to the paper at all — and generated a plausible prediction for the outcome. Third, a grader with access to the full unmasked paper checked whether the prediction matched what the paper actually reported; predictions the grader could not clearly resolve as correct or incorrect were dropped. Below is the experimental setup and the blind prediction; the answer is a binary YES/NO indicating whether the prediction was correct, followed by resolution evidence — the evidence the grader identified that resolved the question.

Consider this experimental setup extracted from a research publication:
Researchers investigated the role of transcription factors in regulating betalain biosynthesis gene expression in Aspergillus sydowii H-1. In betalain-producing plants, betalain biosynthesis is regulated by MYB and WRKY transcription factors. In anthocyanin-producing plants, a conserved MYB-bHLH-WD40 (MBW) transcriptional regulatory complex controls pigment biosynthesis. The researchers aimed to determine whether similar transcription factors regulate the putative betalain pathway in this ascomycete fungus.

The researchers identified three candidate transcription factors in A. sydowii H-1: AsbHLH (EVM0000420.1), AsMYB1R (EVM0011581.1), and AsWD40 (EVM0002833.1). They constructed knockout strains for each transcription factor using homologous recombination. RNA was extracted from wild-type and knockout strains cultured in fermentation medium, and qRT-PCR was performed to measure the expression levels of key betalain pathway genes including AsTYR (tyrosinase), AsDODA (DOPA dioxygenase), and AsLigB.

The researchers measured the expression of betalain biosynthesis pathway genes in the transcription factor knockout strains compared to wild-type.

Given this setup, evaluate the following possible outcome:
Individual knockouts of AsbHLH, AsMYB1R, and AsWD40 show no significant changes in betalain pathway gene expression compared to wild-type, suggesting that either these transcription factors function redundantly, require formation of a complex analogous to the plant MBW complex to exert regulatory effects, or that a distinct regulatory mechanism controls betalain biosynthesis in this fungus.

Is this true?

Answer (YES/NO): NO